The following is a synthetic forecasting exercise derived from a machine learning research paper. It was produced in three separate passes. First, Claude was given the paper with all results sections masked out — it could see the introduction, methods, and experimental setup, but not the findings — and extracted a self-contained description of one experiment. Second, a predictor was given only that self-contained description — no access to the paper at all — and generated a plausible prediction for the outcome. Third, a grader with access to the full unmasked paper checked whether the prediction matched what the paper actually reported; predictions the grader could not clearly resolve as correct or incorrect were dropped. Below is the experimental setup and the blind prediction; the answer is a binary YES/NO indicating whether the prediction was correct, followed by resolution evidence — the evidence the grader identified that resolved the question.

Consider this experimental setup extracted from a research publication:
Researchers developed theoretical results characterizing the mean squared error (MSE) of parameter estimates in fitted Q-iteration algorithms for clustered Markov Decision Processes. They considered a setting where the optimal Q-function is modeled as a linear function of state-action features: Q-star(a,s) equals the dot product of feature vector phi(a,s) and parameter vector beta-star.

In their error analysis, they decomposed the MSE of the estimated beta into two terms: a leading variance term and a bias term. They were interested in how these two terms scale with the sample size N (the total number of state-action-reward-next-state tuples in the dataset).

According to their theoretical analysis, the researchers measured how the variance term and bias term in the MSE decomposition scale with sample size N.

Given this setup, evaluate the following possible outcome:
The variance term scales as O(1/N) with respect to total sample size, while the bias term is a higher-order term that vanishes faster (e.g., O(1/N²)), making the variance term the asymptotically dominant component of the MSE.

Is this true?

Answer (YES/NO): YES